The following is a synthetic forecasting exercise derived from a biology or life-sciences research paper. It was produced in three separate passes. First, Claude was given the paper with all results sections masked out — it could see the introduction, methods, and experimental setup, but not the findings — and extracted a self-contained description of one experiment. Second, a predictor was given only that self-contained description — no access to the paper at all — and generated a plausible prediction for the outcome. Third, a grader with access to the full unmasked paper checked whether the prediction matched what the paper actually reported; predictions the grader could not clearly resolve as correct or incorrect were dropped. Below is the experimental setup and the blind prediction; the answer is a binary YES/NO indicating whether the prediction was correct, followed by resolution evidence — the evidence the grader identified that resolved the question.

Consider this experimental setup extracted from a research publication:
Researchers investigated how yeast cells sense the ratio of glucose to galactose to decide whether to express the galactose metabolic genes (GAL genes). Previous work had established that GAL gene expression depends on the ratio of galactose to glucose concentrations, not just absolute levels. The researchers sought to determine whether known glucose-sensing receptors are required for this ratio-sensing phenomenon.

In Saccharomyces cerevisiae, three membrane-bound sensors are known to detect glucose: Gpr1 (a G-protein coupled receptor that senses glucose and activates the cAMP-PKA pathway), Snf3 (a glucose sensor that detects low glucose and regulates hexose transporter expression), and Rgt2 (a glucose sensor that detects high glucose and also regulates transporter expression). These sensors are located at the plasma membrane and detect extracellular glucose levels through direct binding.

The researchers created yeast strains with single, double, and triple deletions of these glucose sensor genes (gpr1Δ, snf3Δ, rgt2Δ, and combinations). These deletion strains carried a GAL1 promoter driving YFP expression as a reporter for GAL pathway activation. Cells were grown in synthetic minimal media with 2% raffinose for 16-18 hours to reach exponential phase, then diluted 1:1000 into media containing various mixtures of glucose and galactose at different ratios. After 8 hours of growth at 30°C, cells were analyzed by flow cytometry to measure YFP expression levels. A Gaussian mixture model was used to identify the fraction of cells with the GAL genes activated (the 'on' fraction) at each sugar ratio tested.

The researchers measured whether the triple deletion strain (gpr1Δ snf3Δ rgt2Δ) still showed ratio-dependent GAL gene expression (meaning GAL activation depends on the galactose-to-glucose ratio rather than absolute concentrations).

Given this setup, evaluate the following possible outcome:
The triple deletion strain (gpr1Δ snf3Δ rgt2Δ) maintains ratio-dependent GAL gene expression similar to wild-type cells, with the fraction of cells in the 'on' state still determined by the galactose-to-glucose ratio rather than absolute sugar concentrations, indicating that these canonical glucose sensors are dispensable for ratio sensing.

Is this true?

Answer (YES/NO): YES